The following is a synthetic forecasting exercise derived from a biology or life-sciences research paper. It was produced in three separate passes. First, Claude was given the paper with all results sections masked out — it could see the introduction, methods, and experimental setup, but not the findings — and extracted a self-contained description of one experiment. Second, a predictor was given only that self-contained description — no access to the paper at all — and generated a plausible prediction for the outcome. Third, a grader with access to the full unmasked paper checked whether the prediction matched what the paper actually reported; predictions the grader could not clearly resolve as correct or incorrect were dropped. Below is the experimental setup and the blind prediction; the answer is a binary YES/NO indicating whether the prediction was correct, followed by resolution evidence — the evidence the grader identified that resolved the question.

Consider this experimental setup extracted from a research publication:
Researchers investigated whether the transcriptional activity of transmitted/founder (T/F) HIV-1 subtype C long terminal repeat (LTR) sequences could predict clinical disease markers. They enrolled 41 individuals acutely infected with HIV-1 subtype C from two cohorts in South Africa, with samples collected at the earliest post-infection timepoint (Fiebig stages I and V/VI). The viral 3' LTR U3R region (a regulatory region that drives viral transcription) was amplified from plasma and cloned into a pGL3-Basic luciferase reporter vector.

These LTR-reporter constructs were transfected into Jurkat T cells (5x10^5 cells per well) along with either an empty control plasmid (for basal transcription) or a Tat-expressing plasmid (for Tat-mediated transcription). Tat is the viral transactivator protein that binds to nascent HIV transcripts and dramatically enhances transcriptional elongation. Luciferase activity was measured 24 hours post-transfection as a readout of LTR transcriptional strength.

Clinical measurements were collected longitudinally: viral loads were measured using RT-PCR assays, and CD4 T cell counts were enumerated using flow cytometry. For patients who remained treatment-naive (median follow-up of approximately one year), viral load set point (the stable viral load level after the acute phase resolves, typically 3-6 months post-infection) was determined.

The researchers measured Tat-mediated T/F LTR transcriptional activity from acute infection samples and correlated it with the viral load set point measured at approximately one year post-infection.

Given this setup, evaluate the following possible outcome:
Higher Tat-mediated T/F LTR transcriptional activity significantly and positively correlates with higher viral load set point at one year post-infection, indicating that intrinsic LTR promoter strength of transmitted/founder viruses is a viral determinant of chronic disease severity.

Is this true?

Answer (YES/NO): YES